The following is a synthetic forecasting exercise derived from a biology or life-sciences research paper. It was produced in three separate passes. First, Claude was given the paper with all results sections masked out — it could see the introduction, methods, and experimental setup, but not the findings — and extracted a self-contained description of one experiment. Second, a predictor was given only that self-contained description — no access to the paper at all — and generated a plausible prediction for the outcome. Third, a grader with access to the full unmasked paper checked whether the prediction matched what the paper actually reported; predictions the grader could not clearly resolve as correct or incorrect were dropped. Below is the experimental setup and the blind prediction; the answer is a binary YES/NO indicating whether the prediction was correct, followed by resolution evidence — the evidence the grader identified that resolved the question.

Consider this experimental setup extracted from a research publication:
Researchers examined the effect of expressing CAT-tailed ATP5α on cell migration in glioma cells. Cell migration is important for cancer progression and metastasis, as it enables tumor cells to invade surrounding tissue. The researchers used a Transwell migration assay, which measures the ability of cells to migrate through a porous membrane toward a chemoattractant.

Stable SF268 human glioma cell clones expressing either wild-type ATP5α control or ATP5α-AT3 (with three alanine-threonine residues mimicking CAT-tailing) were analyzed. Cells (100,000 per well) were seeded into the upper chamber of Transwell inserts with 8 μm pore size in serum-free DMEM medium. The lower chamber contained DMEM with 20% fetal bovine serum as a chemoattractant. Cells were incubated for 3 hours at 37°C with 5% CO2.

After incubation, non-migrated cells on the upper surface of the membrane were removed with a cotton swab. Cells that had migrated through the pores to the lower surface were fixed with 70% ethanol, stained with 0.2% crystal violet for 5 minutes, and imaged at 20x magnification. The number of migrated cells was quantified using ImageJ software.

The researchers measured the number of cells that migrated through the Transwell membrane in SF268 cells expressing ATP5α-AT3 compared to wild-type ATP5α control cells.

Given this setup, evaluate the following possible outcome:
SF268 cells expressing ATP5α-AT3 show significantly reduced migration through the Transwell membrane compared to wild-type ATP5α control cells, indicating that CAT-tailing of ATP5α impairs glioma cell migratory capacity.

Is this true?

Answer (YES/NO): NO